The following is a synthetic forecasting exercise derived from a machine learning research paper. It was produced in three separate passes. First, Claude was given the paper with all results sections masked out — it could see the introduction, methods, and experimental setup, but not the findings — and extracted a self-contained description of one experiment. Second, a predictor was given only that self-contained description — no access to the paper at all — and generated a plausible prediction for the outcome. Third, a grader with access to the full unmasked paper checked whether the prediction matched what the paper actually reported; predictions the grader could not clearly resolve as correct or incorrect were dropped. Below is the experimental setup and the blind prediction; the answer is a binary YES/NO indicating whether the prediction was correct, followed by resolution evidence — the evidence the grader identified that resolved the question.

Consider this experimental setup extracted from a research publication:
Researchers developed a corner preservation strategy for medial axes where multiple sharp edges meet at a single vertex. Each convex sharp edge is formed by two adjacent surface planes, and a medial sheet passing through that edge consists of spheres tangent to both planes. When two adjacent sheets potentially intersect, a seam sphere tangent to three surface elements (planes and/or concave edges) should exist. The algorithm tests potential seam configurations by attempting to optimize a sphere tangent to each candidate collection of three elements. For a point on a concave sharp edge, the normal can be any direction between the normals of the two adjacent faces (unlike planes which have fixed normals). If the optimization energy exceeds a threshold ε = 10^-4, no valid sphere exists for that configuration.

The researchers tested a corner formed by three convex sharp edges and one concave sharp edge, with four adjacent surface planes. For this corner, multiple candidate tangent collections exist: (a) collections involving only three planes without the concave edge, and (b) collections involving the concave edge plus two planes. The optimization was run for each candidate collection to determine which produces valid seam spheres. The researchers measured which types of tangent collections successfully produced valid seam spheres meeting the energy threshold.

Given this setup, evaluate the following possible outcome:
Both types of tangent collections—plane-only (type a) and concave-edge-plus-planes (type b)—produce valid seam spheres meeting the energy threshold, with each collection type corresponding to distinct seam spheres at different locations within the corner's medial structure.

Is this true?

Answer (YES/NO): NO